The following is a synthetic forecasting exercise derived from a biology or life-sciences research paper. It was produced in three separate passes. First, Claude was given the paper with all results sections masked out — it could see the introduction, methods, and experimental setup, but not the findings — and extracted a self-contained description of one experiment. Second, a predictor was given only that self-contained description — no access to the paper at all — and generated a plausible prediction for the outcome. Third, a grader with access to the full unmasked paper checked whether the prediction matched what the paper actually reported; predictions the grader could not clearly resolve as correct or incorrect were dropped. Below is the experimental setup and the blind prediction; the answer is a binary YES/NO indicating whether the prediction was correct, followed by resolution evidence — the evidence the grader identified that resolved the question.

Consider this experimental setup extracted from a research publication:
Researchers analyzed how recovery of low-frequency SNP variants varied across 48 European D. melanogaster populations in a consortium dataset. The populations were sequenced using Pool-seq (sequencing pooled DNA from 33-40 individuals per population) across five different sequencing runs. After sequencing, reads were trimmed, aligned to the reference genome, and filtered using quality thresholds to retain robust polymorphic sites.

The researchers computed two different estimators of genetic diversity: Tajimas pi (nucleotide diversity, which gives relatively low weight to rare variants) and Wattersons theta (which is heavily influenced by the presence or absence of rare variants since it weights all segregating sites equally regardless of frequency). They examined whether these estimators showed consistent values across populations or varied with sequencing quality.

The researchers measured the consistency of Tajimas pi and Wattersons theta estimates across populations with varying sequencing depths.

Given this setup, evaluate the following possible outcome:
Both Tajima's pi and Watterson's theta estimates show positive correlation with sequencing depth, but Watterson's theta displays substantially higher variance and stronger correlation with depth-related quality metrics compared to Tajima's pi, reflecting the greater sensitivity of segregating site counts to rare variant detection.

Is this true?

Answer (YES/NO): NO